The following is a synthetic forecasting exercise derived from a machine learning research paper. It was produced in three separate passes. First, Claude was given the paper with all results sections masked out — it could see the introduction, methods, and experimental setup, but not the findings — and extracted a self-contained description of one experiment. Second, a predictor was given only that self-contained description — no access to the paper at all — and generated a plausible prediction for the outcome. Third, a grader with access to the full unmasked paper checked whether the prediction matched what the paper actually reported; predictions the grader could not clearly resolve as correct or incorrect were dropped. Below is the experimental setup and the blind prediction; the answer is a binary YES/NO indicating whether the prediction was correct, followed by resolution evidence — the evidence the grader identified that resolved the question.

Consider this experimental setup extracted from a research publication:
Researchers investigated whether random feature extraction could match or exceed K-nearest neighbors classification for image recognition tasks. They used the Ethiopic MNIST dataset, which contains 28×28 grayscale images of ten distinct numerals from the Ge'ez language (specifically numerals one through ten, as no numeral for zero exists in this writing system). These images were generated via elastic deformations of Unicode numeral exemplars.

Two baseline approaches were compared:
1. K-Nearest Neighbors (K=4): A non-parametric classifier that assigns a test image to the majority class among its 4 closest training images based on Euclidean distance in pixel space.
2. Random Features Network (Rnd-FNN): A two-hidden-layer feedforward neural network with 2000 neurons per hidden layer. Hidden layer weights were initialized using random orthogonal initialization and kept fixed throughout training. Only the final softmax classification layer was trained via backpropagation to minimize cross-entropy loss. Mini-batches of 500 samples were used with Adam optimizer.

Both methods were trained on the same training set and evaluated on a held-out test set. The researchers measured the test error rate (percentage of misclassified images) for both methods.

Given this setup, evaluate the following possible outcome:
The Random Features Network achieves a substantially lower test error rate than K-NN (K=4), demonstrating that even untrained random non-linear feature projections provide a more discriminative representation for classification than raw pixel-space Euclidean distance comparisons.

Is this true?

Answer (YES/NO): NO